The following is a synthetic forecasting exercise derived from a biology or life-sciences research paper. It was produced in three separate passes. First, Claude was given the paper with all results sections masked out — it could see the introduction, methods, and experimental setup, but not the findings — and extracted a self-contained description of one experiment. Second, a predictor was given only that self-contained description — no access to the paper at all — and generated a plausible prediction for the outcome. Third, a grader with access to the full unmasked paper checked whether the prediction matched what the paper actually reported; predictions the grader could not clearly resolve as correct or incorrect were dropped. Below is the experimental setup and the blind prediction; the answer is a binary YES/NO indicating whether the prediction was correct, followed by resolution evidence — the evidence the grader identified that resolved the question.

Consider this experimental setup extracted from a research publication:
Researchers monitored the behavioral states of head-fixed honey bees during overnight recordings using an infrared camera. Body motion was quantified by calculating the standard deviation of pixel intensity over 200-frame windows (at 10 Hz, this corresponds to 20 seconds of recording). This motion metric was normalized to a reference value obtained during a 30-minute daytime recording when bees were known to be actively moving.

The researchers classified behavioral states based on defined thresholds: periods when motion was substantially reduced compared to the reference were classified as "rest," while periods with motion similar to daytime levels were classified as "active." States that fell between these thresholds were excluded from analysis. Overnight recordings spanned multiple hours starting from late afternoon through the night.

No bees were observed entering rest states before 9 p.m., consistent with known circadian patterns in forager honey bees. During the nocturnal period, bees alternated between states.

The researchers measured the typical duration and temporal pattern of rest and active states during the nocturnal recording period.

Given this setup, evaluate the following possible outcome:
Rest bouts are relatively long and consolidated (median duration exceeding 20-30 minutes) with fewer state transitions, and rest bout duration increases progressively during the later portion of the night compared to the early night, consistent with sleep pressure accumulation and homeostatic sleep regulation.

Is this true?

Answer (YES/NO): NO